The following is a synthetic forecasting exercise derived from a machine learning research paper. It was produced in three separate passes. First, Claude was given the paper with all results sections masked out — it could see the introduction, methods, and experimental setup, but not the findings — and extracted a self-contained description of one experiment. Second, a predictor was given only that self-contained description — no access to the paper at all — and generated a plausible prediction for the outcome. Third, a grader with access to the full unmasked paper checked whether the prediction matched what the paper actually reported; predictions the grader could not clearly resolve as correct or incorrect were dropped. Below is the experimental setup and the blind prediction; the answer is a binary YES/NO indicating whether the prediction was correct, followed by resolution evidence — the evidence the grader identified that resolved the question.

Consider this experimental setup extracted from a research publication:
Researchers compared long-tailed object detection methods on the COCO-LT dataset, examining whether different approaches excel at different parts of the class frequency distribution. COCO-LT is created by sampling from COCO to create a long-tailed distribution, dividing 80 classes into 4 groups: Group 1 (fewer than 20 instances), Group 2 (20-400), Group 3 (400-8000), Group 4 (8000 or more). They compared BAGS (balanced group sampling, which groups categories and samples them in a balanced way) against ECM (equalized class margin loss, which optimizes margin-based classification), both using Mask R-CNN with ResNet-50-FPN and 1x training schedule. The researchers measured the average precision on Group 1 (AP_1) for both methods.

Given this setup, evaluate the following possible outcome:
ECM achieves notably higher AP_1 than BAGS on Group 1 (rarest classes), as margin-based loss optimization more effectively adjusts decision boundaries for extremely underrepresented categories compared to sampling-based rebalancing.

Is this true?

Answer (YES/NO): NO